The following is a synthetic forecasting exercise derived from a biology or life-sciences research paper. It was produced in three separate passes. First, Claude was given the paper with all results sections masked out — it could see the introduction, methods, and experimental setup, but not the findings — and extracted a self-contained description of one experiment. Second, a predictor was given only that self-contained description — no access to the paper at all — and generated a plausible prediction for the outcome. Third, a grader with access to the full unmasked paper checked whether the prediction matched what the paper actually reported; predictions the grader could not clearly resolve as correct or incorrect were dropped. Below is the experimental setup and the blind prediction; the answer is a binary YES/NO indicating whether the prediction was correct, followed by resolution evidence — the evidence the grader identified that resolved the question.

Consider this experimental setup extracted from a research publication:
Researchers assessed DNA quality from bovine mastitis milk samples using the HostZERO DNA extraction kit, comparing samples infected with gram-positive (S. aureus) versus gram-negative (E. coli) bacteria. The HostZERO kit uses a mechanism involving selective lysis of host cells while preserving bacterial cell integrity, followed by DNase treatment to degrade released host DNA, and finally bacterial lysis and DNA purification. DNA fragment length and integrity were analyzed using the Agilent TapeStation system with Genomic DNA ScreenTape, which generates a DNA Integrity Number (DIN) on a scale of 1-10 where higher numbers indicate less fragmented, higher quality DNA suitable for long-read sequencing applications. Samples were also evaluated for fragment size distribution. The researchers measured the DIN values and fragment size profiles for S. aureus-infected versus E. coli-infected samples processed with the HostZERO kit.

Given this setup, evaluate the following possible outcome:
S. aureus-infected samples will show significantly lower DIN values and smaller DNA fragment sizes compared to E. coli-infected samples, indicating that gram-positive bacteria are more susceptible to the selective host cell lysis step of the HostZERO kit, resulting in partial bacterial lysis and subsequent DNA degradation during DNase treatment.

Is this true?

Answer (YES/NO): NO